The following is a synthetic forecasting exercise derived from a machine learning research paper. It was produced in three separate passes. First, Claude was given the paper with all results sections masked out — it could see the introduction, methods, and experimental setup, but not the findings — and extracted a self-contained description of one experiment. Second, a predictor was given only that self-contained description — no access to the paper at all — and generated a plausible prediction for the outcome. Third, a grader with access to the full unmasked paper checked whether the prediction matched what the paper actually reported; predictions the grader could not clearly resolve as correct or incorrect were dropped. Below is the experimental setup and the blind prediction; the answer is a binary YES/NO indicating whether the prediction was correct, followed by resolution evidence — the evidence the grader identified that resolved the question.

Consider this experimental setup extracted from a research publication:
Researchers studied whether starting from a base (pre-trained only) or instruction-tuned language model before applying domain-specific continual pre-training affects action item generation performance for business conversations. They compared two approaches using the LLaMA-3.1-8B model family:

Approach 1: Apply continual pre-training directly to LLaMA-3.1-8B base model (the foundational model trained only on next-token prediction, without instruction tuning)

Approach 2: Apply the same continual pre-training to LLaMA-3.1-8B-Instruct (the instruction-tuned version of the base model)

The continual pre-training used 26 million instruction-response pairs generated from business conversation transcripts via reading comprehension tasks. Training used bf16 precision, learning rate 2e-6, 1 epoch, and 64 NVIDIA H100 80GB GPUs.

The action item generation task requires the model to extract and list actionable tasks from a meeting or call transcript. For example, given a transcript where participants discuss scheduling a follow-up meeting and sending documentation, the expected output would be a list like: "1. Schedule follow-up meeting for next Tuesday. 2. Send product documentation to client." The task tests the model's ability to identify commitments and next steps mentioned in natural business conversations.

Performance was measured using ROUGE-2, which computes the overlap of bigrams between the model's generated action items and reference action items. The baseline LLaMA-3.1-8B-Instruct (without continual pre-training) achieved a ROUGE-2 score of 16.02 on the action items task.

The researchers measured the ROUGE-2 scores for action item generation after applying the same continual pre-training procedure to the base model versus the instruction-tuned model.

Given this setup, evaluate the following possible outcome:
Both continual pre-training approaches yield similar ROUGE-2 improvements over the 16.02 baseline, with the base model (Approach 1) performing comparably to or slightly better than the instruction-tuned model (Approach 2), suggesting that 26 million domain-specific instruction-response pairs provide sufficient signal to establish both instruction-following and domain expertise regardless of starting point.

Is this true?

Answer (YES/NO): NO